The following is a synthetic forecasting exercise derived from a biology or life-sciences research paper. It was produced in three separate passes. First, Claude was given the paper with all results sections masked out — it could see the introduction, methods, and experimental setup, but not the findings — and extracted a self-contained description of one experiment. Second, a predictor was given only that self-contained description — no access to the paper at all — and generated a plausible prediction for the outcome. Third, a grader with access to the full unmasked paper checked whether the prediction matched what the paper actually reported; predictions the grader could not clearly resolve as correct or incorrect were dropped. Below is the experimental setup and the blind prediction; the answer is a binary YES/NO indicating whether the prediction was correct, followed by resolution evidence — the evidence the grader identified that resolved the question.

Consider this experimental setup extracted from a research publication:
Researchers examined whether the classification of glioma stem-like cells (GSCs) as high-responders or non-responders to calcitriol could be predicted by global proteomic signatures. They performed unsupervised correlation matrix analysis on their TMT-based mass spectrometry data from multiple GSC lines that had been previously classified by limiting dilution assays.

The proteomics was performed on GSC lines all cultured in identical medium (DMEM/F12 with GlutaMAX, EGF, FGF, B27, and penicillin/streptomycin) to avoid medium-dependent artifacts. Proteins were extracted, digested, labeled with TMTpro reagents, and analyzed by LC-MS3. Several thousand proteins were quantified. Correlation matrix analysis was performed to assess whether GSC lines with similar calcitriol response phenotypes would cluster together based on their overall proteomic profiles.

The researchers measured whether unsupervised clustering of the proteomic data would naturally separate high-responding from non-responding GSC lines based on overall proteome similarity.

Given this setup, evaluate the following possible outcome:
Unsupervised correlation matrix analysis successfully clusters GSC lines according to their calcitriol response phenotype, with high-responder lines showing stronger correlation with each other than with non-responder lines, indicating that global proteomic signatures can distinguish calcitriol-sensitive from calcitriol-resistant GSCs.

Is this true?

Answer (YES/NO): NO